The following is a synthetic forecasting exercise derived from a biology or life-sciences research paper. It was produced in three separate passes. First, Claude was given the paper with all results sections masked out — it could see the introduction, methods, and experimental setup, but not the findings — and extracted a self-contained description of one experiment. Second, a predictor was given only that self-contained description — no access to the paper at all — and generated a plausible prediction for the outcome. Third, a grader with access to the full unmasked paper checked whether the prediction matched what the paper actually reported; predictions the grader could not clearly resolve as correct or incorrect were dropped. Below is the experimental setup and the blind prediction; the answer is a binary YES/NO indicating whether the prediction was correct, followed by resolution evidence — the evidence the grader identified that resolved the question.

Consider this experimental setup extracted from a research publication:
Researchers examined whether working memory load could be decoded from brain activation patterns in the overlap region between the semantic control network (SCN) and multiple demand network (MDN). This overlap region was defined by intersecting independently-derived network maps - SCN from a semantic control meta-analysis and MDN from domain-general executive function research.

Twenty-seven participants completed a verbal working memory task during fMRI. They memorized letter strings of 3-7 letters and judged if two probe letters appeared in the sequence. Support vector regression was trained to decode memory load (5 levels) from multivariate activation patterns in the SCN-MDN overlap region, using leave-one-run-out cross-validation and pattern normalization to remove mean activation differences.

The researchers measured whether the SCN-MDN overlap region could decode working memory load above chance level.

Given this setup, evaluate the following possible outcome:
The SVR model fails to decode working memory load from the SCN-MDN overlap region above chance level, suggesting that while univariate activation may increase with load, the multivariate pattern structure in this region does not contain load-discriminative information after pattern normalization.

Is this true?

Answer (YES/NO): NO